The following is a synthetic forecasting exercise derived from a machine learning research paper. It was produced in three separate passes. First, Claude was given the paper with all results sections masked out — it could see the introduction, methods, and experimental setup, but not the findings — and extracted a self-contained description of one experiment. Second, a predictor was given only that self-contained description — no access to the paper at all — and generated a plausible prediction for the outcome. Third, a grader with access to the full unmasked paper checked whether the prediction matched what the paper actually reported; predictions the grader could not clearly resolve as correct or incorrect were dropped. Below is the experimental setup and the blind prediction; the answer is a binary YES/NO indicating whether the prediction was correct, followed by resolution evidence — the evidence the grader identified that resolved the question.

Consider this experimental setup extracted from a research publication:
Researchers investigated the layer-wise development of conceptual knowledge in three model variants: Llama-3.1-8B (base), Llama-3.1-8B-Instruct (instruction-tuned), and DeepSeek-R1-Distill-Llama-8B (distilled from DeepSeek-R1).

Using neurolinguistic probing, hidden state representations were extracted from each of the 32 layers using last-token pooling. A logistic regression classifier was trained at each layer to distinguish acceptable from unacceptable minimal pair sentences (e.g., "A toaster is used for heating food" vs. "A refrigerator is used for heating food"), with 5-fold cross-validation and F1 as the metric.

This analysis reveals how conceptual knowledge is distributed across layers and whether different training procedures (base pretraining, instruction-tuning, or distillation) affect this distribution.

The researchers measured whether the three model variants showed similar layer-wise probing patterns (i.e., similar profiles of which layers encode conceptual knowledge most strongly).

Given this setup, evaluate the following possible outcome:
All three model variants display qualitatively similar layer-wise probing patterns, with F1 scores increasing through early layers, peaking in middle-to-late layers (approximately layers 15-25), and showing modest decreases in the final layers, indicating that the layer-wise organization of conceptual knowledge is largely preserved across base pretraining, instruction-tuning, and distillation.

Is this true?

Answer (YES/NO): NO